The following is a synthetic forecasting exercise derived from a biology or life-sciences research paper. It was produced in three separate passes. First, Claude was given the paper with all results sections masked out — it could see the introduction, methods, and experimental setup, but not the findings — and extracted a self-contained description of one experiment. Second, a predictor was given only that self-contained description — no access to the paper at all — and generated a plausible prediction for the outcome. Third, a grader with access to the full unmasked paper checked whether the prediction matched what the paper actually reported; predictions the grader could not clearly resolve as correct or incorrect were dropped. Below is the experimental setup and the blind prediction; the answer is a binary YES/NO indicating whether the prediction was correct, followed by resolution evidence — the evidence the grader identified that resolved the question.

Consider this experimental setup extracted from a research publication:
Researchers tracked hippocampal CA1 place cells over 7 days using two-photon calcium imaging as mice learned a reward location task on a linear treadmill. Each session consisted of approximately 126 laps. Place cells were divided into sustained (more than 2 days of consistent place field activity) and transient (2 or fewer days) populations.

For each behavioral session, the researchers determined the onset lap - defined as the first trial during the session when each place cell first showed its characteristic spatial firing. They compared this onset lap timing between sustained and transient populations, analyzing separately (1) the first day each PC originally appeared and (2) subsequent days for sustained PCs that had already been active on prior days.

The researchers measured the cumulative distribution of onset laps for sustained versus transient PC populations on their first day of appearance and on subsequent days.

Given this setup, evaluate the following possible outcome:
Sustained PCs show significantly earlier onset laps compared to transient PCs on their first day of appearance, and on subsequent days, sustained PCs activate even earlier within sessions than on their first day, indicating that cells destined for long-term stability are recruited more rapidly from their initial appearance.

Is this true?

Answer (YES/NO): NO